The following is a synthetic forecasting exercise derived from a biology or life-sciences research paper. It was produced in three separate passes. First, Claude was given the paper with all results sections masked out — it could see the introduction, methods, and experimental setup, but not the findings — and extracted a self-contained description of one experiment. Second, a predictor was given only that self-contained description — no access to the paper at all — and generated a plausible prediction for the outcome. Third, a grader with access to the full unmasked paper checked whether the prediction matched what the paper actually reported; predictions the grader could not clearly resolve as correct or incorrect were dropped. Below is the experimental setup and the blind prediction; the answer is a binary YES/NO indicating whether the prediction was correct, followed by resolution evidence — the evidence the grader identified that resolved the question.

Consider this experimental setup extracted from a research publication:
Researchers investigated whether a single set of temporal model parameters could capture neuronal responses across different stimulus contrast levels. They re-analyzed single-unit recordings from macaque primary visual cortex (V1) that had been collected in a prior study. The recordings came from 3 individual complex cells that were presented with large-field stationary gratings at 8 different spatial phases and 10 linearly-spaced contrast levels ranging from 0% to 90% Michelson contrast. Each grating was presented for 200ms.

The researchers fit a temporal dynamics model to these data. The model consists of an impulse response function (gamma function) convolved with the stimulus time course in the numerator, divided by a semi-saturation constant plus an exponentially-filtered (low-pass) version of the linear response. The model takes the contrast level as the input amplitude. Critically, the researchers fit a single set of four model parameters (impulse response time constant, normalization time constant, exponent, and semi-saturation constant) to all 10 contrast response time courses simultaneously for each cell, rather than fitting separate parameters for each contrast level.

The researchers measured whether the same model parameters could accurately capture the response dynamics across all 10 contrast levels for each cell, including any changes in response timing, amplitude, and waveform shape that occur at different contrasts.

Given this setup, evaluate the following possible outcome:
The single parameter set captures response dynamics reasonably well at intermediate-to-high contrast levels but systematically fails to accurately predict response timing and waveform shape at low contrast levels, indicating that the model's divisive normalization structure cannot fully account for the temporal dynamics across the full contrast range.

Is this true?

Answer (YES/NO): NO